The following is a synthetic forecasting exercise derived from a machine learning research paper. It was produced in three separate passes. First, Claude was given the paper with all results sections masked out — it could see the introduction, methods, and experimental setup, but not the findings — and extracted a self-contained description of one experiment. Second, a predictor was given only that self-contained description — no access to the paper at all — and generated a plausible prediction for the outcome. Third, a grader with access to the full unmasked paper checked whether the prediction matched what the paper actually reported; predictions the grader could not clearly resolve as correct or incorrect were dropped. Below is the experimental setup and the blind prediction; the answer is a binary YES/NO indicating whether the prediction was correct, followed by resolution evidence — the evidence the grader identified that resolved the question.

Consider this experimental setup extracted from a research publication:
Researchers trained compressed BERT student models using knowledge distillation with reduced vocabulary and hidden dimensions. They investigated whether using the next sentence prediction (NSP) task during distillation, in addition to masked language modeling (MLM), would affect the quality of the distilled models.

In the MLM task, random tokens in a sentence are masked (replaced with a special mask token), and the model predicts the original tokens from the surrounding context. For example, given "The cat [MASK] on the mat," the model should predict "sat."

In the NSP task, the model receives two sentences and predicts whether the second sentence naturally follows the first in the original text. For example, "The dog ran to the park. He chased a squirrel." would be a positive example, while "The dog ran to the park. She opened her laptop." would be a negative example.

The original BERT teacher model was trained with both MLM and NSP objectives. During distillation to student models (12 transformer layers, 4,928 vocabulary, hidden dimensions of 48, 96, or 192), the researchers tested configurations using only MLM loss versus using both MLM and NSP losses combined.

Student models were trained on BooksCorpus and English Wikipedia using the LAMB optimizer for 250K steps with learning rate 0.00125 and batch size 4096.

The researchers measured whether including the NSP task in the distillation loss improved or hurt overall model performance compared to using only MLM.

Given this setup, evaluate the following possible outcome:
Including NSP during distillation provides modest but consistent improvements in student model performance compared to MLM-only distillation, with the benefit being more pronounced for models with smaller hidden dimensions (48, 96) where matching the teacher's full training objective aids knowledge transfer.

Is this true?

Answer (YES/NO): NO